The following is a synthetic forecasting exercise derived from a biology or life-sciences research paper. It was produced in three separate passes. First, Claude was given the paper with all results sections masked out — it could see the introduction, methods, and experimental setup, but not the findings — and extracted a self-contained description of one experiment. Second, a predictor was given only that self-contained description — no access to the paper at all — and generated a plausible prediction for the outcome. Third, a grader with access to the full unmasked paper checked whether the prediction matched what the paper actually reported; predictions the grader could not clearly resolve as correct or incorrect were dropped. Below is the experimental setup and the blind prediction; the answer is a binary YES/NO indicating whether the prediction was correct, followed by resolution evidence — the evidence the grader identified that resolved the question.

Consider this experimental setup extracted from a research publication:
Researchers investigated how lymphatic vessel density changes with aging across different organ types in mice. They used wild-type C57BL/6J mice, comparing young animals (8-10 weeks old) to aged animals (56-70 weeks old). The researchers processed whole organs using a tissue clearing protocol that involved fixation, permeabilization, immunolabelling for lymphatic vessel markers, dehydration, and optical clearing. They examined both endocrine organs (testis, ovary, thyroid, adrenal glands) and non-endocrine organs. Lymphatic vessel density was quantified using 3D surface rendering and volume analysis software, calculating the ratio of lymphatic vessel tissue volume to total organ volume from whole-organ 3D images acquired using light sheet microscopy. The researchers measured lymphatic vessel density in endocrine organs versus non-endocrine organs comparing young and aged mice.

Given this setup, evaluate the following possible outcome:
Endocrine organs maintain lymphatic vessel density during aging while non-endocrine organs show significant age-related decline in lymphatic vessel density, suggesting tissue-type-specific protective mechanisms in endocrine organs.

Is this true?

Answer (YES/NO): NO